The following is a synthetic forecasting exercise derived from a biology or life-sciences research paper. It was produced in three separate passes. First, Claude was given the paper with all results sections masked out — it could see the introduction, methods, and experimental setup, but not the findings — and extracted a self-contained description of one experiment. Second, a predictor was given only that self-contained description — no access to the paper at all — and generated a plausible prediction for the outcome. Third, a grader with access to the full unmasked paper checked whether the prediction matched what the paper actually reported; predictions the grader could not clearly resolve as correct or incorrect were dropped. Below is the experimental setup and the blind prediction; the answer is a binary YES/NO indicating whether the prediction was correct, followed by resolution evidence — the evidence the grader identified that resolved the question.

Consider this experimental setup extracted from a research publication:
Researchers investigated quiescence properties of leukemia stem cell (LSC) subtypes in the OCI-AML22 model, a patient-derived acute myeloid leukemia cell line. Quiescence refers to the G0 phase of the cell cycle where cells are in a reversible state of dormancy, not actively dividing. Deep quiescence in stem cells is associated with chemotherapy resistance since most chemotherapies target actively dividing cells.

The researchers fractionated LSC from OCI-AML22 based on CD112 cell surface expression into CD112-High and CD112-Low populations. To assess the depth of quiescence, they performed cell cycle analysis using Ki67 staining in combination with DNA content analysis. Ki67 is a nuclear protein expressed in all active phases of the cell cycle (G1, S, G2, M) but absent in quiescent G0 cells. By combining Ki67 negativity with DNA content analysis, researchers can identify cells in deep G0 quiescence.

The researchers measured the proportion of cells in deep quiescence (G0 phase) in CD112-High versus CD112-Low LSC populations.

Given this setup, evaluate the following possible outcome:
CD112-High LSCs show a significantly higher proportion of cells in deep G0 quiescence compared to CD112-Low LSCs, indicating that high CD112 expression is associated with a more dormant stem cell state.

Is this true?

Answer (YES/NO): NO